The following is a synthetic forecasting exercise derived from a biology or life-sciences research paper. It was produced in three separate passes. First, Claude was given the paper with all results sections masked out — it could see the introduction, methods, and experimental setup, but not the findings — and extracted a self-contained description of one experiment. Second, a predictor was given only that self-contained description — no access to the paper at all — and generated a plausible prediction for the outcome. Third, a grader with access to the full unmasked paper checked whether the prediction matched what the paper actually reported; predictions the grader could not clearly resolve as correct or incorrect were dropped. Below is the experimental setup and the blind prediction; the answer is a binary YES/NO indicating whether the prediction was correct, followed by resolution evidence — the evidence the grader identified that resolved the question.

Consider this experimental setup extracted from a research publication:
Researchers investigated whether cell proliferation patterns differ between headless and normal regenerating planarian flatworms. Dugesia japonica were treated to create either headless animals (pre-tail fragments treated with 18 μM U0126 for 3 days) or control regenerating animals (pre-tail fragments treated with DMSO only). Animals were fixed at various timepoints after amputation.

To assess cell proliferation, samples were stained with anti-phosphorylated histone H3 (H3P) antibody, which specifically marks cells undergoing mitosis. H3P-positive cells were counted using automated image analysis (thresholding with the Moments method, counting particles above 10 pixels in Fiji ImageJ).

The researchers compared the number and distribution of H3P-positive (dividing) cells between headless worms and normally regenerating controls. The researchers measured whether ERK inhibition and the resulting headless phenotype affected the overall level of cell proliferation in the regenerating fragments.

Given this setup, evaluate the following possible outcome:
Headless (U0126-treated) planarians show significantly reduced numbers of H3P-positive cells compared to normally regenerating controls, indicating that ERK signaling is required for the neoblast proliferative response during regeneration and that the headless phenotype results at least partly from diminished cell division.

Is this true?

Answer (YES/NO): NO